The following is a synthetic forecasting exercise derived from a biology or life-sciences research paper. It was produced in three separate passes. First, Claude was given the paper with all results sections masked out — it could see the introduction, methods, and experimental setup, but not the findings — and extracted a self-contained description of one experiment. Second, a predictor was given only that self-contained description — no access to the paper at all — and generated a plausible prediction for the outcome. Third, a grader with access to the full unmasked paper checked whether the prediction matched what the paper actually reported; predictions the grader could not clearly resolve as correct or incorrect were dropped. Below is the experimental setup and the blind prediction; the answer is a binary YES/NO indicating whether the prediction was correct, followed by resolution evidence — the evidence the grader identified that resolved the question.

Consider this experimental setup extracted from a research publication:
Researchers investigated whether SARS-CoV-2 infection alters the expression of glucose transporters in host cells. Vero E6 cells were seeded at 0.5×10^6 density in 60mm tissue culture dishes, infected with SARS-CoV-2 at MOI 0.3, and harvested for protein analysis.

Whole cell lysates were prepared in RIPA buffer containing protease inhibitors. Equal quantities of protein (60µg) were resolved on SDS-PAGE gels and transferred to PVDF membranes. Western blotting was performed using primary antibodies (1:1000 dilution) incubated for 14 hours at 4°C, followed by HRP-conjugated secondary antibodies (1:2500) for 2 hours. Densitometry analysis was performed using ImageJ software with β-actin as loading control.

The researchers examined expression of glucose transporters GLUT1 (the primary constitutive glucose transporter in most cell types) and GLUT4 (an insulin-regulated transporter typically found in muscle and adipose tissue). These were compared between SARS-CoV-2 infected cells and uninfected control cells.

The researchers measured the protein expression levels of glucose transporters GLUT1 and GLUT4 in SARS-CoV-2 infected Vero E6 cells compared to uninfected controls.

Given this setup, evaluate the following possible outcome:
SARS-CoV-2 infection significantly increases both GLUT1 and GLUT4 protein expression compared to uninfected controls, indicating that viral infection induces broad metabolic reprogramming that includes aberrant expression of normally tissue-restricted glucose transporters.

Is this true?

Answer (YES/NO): YES